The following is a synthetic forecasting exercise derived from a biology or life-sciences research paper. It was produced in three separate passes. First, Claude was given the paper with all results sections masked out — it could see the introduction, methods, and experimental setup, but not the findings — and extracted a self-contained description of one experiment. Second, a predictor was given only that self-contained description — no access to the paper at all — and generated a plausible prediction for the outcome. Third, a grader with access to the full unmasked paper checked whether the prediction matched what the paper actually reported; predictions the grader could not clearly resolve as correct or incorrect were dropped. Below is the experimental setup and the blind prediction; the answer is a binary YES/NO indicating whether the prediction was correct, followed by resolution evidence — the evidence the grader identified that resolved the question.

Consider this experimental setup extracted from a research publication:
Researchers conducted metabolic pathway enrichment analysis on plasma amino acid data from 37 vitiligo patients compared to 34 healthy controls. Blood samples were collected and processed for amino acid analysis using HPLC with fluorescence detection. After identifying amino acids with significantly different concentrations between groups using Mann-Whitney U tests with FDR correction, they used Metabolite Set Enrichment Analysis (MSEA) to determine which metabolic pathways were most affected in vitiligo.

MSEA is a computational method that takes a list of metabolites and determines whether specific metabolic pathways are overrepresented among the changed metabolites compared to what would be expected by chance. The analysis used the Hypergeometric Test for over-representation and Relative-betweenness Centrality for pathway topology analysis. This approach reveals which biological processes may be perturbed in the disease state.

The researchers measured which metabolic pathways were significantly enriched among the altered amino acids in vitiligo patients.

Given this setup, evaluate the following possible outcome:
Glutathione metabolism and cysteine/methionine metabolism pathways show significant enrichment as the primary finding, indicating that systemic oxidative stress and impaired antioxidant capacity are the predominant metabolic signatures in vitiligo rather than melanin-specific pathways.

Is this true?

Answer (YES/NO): NO